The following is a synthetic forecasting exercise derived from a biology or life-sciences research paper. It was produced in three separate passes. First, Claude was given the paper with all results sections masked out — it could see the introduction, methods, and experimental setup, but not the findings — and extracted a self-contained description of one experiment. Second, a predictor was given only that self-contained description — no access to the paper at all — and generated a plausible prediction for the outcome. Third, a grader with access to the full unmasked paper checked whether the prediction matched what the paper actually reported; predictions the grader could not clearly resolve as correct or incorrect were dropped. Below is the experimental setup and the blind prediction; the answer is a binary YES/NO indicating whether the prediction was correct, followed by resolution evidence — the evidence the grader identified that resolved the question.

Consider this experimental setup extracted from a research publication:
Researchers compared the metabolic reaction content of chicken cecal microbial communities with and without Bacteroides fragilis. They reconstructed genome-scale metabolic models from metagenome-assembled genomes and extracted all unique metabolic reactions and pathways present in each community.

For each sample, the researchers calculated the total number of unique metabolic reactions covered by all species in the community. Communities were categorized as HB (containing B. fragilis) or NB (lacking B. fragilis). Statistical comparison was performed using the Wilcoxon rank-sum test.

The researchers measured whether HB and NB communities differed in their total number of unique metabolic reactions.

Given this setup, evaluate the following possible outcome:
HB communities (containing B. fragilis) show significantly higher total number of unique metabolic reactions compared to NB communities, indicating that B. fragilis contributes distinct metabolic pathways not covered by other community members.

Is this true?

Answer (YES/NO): NO